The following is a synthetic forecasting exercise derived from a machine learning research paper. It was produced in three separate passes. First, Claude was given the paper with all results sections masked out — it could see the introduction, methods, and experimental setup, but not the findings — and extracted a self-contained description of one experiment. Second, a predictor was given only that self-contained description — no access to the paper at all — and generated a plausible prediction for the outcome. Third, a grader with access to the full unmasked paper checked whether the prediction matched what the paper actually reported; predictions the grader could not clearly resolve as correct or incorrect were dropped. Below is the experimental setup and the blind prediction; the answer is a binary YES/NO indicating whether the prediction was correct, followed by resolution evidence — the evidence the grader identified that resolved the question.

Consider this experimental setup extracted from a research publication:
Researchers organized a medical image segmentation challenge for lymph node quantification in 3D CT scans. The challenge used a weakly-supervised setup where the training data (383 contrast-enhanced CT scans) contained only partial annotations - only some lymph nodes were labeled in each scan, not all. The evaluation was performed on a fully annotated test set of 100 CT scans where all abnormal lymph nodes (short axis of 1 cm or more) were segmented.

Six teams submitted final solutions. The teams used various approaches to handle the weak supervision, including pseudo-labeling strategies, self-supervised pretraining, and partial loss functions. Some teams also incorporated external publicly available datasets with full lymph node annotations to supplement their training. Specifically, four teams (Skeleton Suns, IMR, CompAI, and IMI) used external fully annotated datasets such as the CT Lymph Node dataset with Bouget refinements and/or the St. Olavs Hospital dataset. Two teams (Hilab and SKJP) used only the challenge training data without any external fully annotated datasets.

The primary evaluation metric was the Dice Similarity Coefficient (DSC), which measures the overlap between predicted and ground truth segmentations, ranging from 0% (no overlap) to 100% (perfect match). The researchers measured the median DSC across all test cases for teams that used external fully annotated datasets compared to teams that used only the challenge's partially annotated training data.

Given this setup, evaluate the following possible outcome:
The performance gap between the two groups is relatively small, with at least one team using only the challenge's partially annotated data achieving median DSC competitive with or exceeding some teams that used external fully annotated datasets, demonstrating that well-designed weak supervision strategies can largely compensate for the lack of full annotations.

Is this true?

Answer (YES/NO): NO